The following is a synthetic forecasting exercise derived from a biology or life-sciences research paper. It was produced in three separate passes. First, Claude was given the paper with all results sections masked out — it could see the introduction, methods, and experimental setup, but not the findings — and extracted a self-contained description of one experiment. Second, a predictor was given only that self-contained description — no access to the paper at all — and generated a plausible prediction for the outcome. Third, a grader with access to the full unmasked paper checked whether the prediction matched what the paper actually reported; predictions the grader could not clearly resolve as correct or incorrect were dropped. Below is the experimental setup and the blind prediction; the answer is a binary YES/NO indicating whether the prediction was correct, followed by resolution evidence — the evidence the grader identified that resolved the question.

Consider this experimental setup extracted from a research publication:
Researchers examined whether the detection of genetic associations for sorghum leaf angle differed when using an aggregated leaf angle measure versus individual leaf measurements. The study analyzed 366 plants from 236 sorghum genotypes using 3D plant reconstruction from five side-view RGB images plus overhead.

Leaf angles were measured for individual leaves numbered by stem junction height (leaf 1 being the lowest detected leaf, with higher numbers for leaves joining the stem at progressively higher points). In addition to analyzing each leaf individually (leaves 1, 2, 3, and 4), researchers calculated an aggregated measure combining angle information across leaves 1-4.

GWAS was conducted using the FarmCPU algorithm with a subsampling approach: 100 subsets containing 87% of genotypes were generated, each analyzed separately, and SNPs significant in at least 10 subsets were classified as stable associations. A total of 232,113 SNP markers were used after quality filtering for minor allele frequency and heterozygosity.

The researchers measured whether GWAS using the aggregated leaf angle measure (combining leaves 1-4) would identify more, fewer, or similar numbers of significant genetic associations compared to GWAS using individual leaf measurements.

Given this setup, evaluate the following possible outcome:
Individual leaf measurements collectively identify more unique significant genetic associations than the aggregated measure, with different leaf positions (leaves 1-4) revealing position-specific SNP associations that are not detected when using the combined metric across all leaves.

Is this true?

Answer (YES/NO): YES